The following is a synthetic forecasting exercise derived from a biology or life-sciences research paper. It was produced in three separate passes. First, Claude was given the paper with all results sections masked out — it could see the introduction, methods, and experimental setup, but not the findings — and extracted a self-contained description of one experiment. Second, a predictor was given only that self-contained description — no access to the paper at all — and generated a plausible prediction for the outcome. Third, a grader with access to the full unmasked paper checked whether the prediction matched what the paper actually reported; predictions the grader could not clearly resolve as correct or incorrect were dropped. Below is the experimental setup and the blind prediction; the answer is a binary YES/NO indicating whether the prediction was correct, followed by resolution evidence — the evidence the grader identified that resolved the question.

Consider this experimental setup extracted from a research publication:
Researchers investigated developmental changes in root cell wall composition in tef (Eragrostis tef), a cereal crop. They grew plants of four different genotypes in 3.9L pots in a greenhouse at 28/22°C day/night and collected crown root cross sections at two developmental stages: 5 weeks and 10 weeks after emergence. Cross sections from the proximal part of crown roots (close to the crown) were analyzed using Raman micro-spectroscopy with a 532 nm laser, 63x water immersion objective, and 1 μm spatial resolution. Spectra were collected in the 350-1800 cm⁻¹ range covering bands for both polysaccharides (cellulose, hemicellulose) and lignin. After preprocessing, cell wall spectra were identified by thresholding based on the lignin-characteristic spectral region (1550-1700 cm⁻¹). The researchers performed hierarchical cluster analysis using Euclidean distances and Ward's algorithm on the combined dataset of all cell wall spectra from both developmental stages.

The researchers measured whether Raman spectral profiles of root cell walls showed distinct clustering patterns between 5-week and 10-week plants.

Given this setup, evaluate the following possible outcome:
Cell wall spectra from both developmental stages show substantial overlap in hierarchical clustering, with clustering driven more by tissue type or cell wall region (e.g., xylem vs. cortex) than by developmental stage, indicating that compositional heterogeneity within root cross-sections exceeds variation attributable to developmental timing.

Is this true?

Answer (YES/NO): NO